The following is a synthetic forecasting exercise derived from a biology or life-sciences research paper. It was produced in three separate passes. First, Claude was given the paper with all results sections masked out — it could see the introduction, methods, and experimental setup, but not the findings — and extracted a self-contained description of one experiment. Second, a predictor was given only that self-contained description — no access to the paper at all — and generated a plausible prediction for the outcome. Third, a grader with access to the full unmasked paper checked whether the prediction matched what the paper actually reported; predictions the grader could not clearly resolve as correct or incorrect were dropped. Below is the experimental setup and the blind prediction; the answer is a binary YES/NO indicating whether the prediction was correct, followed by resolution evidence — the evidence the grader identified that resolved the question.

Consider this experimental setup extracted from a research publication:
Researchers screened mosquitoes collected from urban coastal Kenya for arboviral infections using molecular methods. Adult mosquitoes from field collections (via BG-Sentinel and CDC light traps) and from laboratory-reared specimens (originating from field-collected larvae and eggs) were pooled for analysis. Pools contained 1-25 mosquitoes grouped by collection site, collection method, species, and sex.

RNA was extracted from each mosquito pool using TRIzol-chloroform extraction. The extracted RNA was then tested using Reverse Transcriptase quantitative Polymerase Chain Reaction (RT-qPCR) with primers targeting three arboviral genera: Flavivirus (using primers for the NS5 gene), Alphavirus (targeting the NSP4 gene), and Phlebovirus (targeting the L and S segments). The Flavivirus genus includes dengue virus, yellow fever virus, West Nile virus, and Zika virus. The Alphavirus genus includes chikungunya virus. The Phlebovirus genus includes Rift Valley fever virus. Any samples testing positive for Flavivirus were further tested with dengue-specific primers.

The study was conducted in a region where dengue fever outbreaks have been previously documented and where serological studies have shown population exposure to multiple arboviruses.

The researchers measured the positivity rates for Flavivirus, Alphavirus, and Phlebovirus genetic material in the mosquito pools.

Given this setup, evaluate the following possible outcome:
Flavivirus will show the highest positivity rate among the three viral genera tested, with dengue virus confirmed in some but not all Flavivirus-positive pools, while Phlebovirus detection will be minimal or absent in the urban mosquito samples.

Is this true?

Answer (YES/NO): NO